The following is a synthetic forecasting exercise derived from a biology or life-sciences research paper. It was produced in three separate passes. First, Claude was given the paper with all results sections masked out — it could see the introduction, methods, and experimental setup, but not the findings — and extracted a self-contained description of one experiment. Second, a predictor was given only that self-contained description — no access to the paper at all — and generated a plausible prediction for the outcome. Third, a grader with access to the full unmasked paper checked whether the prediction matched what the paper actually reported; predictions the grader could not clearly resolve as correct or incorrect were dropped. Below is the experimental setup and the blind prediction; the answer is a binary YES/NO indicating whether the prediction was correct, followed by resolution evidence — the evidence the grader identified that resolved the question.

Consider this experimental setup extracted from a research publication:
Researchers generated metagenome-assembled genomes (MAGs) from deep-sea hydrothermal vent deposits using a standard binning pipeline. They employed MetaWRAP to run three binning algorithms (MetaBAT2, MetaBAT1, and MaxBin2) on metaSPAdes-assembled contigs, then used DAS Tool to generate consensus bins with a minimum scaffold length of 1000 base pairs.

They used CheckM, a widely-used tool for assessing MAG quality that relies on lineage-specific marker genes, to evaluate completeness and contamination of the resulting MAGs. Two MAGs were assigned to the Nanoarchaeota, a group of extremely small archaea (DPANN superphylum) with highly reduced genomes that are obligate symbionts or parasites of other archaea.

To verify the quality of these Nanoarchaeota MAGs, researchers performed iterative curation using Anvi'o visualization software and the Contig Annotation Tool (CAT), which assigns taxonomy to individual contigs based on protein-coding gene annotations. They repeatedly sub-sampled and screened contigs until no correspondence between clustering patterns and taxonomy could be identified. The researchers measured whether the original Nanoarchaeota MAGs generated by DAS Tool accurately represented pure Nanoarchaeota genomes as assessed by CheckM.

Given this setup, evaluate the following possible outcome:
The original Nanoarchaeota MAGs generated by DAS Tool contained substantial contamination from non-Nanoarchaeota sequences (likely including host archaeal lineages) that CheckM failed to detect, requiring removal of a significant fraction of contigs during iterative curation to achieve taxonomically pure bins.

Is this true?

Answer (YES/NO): YES